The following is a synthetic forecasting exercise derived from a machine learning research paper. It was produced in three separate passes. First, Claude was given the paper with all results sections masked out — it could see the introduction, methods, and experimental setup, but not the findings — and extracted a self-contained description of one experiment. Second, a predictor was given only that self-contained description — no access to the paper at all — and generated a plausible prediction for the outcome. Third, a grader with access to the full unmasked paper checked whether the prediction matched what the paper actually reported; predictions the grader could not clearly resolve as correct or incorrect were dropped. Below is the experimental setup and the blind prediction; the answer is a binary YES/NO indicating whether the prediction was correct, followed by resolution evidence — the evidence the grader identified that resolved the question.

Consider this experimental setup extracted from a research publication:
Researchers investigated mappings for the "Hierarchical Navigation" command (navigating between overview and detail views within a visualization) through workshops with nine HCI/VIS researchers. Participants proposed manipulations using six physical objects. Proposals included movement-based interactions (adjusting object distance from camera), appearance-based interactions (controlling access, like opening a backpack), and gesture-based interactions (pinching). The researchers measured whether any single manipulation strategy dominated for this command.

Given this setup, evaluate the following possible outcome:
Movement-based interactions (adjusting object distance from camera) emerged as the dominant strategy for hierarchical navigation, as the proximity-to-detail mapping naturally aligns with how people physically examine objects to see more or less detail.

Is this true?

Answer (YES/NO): NO